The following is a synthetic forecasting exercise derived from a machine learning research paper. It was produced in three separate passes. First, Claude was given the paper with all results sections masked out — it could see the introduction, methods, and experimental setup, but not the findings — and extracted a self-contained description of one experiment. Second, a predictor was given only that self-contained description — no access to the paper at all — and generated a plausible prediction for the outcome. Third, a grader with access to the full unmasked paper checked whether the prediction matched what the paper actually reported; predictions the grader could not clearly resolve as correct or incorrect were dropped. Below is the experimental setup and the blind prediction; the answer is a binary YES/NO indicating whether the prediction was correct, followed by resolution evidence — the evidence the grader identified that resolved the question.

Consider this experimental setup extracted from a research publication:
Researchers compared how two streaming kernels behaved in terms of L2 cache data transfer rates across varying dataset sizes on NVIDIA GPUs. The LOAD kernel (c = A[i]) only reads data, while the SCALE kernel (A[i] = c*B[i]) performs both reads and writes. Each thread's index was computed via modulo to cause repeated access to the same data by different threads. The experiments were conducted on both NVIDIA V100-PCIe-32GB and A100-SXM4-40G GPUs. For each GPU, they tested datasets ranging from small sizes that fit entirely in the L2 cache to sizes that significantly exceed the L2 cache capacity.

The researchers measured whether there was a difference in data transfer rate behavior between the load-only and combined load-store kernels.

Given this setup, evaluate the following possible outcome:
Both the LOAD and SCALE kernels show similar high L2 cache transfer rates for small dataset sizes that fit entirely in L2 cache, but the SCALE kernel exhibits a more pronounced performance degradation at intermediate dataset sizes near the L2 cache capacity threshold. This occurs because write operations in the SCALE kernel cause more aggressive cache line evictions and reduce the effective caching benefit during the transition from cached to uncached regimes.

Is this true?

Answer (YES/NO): NO